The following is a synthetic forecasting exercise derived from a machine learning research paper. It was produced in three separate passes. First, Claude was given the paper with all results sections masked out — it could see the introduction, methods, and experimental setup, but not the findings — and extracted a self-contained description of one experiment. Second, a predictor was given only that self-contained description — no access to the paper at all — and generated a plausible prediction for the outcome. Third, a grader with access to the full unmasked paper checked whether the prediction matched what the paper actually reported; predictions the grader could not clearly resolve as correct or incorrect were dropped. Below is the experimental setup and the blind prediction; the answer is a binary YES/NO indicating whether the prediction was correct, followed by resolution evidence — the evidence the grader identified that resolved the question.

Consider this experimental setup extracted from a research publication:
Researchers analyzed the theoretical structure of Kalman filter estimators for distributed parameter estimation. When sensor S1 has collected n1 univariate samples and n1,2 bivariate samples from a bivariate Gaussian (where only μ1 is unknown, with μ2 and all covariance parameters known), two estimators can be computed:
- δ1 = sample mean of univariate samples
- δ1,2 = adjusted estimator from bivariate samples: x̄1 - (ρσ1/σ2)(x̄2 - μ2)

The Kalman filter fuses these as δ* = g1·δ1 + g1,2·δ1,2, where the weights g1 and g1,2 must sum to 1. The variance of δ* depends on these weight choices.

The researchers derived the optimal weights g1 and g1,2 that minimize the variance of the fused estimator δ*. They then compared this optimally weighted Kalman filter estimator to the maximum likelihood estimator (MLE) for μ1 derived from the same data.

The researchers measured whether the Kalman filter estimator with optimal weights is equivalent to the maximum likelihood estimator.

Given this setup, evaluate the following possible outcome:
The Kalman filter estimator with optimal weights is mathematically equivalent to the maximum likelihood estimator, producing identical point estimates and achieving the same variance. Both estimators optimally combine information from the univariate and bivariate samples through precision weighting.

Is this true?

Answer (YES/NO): YES